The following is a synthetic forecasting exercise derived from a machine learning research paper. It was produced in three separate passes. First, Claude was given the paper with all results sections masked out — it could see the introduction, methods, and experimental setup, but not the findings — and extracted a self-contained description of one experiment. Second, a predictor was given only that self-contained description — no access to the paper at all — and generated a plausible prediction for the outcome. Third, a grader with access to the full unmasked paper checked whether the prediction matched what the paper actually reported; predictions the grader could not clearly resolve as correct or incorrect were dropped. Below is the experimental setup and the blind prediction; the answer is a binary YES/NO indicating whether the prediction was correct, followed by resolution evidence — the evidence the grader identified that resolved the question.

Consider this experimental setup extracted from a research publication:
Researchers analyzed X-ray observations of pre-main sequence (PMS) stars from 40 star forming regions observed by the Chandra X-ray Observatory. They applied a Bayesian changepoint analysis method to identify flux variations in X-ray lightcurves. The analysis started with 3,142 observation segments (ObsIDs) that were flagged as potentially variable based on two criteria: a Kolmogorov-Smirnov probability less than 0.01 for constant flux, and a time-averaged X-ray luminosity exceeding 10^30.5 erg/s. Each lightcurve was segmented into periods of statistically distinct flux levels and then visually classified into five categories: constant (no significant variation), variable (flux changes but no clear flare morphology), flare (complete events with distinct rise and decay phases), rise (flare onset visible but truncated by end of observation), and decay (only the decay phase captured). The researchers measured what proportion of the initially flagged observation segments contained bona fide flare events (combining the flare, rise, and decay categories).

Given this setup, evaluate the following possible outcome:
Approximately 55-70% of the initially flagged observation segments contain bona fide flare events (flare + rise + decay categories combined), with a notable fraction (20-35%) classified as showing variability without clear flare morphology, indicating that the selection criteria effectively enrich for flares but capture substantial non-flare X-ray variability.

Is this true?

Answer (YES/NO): NO